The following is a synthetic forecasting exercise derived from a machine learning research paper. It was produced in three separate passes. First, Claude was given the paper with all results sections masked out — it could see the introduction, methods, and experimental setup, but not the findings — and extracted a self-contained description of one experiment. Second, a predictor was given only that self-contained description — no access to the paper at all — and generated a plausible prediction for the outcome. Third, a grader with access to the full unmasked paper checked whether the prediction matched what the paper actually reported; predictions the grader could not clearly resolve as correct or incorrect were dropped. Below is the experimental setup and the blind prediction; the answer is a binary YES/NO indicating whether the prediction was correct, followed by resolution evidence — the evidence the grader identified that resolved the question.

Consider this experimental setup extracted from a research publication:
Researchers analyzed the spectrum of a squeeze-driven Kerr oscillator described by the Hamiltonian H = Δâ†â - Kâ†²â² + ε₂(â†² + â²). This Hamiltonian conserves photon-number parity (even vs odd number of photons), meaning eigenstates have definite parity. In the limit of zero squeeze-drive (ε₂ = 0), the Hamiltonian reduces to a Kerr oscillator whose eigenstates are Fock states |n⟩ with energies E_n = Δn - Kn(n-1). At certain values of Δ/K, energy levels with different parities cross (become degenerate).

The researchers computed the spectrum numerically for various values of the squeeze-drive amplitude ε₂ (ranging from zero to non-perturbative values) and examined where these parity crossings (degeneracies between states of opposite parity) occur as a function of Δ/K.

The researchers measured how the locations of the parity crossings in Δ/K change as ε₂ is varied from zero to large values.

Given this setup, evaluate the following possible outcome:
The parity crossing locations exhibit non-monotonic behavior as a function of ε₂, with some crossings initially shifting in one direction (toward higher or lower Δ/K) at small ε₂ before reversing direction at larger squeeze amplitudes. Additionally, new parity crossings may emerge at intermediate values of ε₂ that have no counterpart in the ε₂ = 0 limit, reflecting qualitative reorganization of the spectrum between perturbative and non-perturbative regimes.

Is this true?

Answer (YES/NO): NO